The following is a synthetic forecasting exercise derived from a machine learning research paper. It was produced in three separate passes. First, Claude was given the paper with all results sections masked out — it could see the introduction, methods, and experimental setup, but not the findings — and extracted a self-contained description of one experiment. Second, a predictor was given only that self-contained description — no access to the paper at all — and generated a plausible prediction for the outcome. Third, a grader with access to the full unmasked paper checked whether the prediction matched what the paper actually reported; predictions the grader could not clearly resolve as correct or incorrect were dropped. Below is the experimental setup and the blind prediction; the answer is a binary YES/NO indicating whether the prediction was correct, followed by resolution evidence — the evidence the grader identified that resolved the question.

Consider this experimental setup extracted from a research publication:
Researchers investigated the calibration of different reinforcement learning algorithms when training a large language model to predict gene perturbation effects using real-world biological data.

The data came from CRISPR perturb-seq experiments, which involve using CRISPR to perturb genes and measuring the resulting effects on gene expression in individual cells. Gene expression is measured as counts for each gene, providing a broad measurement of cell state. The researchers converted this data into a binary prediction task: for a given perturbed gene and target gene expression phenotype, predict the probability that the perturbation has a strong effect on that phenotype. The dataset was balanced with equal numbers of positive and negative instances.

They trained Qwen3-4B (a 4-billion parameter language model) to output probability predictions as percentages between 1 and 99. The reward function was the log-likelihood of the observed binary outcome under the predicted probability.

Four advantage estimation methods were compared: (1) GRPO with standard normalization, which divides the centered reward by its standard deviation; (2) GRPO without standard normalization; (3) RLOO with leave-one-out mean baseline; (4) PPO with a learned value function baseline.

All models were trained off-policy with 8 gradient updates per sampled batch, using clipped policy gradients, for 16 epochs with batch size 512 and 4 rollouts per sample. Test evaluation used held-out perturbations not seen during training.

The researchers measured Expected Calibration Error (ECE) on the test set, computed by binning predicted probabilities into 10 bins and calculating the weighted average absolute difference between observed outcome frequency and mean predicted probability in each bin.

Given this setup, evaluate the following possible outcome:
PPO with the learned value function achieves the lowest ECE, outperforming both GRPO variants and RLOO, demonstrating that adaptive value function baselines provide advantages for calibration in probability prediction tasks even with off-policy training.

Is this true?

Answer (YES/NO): NO